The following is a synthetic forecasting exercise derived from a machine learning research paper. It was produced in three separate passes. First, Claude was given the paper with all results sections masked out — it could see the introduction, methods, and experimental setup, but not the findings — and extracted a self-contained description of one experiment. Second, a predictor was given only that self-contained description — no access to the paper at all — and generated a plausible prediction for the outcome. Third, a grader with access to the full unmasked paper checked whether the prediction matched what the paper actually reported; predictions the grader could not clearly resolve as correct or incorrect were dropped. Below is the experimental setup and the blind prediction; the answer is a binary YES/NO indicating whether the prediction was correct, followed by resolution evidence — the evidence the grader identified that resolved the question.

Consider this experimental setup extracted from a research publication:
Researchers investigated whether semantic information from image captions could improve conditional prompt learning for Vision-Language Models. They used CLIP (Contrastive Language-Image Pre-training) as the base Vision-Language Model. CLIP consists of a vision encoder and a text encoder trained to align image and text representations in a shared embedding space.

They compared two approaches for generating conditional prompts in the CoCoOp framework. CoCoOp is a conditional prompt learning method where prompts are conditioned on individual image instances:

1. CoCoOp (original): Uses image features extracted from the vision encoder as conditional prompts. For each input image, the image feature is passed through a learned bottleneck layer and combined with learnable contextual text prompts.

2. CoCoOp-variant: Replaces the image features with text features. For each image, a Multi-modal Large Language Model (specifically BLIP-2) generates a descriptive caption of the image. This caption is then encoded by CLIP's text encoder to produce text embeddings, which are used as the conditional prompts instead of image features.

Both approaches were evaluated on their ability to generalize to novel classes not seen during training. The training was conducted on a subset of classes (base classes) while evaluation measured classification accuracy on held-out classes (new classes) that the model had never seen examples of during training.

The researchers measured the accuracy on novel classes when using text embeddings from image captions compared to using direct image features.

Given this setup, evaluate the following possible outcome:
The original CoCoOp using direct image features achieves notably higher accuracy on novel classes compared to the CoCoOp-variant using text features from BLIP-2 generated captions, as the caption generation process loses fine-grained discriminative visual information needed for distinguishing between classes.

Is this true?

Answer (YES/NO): NO